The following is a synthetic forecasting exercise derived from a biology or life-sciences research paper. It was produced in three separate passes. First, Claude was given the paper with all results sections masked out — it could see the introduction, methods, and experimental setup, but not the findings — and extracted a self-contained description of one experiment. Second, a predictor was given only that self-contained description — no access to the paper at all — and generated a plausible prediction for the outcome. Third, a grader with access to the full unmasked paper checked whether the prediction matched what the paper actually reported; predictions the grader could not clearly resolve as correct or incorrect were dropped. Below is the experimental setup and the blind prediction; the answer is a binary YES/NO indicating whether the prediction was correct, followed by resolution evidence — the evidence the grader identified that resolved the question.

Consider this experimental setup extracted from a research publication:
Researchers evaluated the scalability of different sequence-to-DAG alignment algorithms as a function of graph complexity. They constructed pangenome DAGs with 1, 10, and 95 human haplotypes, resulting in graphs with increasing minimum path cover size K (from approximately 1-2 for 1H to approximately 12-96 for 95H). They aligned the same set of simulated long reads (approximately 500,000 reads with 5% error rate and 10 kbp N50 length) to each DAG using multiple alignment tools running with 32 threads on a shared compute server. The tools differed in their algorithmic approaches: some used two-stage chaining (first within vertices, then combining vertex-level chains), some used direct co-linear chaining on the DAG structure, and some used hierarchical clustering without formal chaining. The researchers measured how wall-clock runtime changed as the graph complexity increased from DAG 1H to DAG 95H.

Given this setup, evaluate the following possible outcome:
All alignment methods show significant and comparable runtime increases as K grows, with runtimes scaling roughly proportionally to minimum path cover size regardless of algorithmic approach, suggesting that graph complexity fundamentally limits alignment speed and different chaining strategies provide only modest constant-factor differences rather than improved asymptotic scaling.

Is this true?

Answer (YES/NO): NO